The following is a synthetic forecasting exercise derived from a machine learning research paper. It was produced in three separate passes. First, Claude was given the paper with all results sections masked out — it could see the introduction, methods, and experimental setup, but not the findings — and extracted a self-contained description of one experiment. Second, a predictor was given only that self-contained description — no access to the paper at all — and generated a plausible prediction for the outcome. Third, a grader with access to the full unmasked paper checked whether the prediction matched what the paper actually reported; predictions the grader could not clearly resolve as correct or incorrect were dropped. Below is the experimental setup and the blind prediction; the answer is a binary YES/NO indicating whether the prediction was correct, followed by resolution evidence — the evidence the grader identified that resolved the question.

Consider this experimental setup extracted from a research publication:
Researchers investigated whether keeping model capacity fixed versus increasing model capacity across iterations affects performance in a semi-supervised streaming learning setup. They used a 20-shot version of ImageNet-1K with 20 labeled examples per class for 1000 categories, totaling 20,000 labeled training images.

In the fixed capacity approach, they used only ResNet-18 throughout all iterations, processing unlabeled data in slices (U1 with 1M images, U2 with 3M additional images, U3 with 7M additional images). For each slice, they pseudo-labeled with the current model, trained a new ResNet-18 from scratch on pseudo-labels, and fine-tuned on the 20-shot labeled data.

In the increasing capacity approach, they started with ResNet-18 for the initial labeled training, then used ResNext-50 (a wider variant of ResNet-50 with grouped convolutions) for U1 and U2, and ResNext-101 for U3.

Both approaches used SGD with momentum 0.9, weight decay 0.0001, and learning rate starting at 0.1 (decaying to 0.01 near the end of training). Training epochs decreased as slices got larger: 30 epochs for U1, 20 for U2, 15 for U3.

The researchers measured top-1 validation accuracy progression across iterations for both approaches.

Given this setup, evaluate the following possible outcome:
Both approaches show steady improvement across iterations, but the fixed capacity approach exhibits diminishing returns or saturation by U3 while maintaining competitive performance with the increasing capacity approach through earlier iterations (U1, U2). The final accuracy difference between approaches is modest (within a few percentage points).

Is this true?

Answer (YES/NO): NO